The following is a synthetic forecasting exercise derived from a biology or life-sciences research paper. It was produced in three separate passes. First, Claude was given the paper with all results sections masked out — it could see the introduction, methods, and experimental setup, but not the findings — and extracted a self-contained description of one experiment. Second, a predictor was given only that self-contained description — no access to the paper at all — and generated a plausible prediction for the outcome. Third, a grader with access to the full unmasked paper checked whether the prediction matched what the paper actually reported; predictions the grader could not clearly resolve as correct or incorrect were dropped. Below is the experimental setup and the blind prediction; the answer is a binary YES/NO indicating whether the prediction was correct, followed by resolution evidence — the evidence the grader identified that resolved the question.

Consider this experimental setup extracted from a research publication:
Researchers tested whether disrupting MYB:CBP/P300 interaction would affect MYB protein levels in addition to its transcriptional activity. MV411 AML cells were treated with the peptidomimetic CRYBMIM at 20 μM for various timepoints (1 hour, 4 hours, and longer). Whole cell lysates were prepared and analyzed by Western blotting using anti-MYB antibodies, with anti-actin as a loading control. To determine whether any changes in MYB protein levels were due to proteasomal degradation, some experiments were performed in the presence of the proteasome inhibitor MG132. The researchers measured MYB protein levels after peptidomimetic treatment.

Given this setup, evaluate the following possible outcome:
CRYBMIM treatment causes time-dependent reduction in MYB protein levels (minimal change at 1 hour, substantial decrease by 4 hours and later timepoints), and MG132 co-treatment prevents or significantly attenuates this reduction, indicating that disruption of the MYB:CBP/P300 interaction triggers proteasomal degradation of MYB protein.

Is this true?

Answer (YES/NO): YES